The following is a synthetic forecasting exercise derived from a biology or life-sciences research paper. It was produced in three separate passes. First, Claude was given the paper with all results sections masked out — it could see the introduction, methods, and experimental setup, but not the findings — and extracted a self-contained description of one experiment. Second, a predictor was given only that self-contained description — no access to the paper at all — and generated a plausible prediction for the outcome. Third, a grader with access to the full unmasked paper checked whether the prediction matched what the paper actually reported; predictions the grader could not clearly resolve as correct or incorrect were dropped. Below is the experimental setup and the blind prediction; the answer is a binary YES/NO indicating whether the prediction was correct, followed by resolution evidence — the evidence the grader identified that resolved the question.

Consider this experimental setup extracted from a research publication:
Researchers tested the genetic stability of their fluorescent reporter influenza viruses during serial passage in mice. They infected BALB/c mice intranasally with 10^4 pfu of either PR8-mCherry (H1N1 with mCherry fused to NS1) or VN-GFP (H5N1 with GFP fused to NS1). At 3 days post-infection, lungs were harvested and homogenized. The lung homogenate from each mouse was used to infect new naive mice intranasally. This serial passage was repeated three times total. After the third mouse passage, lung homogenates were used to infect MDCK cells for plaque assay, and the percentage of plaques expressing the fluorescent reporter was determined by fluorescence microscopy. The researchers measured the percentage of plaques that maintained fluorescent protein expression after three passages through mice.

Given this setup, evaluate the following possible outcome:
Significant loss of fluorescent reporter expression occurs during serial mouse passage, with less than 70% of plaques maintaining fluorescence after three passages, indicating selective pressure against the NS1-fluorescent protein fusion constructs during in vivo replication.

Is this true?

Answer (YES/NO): NO